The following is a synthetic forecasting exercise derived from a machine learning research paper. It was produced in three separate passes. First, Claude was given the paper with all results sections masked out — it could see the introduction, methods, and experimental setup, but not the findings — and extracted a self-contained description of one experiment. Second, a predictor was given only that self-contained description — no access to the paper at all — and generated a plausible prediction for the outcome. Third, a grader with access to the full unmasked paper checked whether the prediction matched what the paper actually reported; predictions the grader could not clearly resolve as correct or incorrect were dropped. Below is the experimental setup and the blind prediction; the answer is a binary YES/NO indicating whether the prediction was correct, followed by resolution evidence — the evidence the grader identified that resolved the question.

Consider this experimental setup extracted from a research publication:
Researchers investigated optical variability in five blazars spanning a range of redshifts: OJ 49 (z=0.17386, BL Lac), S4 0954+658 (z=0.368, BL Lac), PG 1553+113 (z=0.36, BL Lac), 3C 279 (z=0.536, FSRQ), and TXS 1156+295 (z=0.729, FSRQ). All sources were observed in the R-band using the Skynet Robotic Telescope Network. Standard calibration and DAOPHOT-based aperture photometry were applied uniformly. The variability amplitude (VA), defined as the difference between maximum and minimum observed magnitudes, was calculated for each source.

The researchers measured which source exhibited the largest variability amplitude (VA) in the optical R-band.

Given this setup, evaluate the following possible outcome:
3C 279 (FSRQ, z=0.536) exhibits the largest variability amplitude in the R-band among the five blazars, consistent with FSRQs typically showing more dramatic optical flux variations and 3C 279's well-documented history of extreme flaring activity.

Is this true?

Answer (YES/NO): NO